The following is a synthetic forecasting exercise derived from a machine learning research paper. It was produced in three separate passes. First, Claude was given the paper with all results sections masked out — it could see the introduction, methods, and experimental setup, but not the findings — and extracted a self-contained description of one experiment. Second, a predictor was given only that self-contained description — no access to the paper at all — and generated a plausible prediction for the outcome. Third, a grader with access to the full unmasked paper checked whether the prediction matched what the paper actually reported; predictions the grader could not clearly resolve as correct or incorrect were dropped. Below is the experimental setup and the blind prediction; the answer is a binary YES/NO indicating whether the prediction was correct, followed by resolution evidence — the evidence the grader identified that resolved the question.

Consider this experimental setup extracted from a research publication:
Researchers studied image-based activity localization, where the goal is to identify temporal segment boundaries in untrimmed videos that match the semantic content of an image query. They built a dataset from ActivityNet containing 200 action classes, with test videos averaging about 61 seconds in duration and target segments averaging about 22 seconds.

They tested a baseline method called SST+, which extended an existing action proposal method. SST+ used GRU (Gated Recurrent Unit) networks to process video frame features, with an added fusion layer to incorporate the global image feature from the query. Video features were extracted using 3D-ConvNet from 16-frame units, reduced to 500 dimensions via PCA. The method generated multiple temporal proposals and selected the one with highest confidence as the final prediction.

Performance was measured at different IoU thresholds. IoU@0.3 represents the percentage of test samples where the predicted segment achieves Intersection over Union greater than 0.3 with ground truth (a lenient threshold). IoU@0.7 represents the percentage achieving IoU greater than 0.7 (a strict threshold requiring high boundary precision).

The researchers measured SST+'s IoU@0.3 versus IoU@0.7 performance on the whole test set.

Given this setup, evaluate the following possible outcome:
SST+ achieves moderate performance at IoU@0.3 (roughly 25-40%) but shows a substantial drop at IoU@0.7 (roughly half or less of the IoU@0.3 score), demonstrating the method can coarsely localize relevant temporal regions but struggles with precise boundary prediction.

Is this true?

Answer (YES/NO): NO